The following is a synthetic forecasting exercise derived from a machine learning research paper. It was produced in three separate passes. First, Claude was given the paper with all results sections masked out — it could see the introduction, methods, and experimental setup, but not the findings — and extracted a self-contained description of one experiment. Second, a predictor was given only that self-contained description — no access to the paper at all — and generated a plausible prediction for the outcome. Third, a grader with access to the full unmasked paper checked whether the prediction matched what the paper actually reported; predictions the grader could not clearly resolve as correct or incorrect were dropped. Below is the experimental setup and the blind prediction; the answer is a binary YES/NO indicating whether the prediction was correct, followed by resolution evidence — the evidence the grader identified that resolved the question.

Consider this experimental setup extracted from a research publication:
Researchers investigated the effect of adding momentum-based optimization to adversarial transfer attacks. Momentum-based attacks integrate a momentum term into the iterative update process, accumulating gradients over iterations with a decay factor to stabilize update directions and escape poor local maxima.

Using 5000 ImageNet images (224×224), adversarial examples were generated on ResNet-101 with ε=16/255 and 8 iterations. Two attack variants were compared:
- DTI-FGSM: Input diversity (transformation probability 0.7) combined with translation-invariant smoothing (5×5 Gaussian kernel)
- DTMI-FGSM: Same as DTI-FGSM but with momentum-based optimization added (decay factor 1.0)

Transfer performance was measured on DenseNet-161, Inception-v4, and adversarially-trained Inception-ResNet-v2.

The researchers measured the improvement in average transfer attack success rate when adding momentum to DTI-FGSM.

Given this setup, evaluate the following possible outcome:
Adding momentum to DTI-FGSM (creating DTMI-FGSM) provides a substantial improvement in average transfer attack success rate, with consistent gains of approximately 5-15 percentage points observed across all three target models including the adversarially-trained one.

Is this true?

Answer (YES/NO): NO